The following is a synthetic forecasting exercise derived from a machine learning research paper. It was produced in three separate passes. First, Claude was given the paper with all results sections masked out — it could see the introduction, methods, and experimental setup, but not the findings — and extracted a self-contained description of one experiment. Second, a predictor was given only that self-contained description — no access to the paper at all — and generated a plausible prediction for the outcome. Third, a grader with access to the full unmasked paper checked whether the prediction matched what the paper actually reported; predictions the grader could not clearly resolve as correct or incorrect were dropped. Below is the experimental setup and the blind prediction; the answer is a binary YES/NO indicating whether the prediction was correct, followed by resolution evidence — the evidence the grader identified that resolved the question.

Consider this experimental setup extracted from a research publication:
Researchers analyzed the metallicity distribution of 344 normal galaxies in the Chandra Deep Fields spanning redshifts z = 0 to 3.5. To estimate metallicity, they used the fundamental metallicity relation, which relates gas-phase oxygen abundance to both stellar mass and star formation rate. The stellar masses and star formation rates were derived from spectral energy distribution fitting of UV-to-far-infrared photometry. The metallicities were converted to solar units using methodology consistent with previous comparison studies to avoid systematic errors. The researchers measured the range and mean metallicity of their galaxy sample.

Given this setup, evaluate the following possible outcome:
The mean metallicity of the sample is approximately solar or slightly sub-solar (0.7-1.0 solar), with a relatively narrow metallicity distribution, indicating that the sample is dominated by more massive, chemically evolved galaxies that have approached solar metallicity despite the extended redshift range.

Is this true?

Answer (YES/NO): NO